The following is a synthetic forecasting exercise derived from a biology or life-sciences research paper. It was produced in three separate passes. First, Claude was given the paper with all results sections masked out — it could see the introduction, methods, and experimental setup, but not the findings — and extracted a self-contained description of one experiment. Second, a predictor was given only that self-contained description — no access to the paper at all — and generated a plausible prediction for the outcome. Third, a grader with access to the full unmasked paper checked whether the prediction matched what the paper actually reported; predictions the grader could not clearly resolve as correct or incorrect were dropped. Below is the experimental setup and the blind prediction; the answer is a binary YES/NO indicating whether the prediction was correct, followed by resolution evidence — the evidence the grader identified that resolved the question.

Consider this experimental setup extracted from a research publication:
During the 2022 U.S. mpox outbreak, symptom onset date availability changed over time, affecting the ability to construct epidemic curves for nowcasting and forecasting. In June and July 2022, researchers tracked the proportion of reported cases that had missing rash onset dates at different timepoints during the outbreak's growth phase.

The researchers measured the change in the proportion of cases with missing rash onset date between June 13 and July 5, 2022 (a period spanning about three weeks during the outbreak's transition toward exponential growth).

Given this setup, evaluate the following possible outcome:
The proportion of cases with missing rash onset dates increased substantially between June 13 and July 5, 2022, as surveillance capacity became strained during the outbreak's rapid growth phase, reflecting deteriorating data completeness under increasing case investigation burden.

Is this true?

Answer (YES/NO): YES